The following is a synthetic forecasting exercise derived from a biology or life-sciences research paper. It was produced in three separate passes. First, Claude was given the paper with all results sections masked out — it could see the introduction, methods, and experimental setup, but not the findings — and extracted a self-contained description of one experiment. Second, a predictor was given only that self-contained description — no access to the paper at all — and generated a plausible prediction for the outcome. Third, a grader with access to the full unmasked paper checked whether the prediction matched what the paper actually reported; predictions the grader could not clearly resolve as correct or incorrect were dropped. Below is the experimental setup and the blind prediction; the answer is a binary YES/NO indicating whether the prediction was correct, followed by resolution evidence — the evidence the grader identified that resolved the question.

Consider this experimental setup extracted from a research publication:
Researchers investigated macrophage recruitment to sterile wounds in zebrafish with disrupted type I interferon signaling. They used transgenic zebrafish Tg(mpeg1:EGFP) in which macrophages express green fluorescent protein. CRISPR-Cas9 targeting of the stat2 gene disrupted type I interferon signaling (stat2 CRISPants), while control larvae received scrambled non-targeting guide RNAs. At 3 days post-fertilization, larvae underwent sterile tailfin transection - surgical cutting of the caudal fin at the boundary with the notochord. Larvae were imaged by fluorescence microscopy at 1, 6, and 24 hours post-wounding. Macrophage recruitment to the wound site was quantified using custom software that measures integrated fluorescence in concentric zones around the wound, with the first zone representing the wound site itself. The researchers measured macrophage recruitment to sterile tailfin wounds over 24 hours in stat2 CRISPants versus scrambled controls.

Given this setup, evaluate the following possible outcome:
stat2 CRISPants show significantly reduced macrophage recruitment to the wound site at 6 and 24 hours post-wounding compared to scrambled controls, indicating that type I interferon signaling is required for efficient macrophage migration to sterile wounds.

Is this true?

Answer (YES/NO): YES